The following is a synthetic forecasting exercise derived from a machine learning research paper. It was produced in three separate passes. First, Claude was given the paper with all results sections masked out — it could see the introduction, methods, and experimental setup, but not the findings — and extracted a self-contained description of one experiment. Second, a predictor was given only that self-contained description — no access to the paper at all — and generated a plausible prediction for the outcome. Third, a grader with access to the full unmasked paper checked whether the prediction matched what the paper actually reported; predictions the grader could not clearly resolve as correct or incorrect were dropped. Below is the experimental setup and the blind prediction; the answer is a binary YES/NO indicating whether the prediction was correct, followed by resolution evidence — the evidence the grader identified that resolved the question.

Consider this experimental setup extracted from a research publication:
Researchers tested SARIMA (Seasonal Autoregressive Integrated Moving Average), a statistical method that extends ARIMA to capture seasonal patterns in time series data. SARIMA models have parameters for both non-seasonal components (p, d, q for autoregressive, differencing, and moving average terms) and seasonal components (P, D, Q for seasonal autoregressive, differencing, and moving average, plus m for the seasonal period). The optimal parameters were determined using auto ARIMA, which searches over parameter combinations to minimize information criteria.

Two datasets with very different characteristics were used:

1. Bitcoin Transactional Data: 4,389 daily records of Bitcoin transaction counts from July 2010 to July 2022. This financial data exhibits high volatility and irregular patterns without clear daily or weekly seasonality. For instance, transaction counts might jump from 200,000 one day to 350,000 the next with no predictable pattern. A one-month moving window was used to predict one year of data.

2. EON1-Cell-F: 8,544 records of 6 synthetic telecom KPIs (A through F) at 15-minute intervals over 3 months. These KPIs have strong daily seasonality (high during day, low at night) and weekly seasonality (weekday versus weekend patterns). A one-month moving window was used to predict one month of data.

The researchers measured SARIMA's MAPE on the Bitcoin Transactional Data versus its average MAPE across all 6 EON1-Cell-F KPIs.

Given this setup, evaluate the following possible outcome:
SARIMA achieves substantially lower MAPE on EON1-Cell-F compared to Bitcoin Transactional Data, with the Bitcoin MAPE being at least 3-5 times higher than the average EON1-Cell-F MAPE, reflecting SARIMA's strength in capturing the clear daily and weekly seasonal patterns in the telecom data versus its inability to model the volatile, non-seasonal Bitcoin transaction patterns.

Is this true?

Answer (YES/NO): NO